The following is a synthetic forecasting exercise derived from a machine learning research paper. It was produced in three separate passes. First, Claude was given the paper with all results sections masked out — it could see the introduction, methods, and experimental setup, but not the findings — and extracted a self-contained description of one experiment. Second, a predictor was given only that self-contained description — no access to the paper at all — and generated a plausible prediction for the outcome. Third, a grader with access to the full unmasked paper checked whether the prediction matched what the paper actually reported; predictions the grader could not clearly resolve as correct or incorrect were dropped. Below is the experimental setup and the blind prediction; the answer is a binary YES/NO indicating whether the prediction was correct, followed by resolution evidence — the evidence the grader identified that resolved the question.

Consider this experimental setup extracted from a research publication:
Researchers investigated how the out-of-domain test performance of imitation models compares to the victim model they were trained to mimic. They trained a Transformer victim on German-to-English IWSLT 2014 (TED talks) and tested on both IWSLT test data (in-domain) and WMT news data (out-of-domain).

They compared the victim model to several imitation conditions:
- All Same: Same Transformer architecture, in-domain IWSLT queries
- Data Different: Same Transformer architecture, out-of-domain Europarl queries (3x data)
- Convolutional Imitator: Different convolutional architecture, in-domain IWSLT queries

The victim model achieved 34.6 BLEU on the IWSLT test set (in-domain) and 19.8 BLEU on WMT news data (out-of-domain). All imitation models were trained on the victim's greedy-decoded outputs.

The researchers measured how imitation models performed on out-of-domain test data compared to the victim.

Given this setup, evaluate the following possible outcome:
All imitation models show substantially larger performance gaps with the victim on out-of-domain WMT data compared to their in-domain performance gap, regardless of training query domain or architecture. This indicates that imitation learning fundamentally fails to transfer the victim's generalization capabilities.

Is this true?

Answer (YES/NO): NO